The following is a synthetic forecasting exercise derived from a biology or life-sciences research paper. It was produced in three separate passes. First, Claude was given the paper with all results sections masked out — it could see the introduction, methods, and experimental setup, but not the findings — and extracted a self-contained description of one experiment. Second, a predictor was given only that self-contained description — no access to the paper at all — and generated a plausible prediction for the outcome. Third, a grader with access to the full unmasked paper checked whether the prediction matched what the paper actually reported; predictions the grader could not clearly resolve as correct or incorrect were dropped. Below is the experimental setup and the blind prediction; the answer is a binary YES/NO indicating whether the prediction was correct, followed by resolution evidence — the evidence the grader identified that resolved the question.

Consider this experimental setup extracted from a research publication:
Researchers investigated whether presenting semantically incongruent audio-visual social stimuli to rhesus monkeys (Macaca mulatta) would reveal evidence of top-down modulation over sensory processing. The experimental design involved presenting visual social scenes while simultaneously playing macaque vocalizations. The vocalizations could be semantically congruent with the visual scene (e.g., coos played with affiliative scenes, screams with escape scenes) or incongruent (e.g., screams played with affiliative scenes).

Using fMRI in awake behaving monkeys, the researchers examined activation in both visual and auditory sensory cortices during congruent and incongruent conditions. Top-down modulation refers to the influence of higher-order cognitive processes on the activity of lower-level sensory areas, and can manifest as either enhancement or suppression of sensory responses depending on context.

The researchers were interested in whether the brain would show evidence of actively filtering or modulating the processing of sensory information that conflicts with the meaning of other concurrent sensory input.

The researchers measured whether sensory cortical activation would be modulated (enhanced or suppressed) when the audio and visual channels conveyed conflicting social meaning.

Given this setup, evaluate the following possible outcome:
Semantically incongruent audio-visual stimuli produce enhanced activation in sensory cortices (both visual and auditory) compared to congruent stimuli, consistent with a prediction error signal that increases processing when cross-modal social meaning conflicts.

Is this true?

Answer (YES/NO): NO